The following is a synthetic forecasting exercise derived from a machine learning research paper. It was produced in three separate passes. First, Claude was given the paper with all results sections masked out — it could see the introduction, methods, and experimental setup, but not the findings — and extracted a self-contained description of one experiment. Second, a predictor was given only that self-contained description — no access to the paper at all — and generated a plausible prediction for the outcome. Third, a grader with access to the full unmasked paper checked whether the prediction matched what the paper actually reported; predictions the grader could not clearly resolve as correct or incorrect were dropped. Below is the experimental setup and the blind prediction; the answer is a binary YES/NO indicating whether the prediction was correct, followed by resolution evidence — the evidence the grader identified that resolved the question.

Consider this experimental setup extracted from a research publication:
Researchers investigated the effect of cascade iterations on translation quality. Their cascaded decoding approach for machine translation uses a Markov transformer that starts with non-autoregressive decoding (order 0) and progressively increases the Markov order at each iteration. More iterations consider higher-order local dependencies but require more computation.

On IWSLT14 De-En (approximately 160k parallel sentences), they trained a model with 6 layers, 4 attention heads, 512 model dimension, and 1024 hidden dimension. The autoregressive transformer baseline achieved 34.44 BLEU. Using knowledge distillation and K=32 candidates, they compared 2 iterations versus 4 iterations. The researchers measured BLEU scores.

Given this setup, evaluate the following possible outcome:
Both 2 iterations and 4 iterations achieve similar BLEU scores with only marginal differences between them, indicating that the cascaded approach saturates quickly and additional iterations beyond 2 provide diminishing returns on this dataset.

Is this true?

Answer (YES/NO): NO